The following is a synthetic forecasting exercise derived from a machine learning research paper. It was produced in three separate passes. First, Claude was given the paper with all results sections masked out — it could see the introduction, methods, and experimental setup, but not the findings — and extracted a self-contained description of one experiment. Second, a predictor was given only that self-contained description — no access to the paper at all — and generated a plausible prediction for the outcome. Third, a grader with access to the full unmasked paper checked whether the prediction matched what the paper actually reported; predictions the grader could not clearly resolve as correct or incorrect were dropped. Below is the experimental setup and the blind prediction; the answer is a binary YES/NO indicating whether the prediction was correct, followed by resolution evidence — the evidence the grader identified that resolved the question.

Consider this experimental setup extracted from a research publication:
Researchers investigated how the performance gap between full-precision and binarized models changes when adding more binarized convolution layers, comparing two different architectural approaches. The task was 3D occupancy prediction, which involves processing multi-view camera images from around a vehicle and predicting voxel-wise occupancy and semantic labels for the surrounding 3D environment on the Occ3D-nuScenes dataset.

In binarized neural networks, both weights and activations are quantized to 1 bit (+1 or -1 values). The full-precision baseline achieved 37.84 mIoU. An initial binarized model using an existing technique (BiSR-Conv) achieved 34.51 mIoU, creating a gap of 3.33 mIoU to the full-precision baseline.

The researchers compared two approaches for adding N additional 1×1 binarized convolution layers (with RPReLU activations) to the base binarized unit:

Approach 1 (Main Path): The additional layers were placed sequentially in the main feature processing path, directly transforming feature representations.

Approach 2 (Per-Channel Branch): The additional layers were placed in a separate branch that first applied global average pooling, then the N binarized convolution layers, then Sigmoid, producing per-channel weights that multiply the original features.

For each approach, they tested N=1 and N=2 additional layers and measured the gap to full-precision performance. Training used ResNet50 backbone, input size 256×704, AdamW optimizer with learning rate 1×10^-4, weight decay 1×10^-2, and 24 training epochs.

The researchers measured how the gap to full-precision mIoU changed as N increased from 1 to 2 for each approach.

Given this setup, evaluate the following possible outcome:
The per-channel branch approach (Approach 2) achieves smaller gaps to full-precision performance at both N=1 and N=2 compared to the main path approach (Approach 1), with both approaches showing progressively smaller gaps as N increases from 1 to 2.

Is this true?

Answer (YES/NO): NO